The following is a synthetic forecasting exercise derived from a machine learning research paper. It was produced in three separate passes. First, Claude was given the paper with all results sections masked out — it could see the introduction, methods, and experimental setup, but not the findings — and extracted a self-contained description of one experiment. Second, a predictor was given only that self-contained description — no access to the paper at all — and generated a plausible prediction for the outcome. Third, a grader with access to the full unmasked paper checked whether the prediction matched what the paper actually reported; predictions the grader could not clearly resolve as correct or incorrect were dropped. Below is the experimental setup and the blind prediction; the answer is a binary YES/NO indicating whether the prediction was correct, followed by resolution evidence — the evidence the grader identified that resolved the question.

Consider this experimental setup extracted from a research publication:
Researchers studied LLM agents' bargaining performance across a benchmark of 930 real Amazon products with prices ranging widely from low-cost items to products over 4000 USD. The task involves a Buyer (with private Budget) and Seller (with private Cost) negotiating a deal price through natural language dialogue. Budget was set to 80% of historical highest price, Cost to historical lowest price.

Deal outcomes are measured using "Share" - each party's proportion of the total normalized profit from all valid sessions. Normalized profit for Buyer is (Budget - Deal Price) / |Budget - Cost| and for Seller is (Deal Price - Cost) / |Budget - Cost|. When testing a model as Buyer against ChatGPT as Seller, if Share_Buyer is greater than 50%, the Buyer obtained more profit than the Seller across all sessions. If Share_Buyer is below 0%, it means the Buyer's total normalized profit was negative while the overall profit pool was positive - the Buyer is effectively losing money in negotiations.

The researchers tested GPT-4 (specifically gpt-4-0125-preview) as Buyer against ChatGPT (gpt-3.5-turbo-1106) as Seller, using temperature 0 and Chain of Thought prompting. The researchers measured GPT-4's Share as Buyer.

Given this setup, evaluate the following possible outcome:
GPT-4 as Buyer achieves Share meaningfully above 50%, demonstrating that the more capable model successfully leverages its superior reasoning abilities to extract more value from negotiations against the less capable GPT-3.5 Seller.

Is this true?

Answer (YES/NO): NO